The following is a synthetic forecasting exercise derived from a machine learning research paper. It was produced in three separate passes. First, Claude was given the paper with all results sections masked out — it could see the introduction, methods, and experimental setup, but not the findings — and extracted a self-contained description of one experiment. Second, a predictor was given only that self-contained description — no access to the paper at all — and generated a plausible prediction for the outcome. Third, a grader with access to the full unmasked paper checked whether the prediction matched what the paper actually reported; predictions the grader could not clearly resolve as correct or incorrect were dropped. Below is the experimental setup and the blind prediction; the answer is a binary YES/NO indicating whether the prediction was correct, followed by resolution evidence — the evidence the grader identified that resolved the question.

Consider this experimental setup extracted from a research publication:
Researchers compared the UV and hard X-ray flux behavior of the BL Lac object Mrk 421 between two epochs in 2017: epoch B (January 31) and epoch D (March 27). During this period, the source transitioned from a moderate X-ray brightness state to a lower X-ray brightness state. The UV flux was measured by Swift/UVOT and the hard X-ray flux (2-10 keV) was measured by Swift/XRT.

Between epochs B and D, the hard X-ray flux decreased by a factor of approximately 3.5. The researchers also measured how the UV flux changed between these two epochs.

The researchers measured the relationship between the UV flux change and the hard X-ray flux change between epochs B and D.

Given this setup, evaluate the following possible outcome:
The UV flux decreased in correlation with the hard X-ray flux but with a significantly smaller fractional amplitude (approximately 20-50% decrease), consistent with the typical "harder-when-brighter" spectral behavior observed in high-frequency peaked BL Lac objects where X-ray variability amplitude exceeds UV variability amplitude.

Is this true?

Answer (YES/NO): NO